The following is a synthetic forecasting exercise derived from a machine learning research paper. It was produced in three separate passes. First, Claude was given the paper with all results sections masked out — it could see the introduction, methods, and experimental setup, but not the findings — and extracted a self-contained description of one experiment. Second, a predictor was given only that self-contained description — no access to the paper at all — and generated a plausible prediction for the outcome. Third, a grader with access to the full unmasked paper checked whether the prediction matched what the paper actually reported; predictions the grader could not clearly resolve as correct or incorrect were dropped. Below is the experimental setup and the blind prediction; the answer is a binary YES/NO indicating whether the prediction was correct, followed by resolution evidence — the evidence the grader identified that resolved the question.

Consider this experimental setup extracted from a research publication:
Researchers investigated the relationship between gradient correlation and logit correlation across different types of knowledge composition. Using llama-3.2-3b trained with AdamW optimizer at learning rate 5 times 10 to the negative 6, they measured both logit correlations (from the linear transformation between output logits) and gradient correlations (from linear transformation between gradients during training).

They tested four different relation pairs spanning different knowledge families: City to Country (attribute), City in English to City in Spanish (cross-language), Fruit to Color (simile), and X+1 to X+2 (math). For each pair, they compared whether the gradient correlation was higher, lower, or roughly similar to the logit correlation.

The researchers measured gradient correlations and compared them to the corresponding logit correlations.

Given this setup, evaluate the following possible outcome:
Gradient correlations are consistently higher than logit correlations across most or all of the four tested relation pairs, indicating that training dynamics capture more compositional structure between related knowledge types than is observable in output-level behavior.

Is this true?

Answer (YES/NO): NO